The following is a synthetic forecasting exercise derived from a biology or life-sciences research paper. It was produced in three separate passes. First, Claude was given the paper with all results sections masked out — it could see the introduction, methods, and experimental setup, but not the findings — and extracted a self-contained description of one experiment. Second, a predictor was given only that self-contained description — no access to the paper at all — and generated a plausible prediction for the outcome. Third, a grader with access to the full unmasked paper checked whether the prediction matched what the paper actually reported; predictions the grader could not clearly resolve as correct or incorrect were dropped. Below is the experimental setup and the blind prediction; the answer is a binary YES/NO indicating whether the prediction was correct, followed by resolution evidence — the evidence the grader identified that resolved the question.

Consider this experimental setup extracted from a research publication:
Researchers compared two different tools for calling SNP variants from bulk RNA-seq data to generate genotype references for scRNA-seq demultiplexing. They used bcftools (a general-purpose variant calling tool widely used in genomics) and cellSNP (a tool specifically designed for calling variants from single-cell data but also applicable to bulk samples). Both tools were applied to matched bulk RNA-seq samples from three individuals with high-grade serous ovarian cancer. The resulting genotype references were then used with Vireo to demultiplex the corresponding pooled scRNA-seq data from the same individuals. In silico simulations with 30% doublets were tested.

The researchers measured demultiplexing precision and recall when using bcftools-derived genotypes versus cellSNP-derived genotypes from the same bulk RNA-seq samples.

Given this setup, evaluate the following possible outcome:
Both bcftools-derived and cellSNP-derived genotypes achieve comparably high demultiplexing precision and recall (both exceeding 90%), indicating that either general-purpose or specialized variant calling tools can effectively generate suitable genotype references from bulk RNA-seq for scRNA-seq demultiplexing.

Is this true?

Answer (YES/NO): NO